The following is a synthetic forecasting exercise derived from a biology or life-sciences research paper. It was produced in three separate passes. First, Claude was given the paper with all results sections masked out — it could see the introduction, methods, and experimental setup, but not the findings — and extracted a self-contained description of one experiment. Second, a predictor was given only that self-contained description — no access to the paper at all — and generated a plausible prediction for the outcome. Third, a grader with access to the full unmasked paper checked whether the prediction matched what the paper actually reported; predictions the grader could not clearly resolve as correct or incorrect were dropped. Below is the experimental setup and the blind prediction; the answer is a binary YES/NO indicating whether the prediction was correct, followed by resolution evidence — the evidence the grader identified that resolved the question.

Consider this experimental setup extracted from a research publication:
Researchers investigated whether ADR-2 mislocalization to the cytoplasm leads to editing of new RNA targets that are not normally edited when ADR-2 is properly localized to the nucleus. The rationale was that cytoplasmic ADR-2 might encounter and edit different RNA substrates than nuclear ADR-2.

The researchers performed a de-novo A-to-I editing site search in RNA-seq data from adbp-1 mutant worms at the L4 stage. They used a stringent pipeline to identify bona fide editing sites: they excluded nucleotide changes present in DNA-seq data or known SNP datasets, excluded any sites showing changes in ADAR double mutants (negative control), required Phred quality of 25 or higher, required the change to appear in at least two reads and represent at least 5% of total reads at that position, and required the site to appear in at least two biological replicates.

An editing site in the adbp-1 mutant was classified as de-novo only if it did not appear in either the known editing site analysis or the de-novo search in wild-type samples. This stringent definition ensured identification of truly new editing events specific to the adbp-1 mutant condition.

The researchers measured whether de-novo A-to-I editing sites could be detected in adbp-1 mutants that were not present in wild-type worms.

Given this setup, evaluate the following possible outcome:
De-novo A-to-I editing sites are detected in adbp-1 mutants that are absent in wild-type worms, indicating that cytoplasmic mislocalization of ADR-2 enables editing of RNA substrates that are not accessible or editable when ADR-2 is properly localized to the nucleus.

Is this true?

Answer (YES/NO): YES